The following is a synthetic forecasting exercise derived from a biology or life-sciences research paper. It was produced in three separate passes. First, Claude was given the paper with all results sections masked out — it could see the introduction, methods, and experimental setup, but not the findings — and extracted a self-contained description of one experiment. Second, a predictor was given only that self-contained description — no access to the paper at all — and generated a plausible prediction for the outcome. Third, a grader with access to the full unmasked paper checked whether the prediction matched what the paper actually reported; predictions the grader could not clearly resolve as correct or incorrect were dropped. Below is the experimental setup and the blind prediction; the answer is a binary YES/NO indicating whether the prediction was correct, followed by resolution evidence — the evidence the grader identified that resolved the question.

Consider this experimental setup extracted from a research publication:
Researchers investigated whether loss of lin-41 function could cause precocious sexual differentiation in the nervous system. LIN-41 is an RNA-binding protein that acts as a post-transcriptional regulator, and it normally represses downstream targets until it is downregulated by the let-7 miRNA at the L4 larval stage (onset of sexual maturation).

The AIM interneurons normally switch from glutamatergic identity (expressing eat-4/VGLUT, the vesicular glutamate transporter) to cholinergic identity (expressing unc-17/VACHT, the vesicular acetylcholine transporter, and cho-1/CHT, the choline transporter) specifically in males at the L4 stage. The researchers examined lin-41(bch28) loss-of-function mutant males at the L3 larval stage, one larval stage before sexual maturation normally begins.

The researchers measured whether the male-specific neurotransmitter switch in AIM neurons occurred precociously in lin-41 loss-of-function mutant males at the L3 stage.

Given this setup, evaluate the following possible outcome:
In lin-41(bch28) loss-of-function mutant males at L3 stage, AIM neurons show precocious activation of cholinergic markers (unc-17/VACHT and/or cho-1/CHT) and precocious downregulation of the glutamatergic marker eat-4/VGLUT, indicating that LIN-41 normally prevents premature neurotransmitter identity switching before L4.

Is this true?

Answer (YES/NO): YES